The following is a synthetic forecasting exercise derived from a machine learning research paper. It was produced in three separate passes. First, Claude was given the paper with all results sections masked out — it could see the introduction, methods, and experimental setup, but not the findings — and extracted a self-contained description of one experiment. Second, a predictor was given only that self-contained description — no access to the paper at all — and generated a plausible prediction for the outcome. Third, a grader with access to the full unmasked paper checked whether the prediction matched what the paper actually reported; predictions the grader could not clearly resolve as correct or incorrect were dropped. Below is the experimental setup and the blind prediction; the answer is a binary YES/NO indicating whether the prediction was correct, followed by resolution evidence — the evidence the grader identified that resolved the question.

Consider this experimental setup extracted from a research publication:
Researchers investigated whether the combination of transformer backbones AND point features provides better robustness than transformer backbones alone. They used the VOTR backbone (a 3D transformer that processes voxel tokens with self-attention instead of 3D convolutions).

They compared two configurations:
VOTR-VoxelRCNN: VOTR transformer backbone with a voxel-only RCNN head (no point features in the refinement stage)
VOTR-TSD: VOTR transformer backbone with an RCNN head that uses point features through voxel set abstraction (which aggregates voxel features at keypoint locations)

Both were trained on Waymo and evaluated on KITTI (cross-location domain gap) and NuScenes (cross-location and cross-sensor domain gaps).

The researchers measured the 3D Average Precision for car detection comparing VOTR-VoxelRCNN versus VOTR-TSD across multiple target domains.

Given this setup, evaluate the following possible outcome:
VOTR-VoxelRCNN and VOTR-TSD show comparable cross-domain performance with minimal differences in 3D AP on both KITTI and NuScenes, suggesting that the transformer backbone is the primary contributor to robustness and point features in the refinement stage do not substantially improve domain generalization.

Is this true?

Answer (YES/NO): NO